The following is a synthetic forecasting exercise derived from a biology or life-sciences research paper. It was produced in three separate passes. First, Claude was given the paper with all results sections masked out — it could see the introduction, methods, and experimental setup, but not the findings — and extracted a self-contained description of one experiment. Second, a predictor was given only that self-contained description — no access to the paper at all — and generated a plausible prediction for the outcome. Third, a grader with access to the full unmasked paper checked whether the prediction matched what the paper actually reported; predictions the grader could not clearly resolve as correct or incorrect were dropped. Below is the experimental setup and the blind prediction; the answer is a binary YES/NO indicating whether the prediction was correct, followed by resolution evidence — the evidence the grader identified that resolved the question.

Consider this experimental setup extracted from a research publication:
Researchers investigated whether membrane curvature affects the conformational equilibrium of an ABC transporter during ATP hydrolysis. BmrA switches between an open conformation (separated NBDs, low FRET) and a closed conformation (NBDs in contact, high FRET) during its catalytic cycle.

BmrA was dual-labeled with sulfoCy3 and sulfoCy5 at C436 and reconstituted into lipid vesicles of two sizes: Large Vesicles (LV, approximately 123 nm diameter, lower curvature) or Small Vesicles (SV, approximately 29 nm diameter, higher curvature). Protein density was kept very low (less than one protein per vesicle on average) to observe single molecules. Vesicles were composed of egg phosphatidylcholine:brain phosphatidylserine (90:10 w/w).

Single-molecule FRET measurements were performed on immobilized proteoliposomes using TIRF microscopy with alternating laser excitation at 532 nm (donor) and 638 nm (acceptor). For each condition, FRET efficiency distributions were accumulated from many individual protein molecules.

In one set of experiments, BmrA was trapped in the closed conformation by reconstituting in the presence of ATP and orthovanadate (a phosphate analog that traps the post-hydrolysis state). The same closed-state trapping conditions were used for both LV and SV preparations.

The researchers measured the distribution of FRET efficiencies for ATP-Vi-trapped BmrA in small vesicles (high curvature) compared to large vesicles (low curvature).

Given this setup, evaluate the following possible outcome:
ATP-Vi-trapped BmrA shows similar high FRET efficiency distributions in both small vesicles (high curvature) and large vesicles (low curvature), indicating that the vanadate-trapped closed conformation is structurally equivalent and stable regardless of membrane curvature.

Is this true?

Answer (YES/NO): YES